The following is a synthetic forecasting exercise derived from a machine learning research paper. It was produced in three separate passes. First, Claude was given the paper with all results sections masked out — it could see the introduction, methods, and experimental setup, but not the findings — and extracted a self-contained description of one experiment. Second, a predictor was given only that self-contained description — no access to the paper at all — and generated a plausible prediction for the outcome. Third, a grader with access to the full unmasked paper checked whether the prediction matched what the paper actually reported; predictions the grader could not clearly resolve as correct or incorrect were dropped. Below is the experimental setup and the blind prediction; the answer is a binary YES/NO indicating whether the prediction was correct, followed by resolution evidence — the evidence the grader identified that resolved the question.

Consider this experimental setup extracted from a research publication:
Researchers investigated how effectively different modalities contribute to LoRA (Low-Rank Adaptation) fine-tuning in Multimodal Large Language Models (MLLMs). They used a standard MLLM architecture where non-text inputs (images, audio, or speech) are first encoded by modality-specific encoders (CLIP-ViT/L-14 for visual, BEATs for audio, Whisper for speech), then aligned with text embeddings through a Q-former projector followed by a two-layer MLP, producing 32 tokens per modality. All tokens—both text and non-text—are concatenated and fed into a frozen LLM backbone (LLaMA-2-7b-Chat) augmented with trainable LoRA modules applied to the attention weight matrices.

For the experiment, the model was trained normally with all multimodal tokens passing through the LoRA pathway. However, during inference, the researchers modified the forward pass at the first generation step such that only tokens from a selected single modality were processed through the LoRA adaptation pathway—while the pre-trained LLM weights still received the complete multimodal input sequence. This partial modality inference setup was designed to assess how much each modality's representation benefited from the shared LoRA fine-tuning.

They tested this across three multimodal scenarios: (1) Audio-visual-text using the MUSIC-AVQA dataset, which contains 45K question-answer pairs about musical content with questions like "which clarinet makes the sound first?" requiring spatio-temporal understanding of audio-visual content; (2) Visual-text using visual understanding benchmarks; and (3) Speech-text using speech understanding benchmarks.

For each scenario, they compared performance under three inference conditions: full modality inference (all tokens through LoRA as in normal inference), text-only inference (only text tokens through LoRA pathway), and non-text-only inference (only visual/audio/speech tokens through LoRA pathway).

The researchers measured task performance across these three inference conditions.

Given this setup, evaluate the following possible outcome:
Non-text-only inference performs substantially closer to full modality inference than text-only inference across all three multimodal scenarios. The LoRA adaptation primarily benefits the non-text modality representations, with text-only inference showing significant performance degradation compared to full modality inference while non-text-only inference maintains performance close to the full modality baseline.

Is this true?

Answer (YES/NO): NO